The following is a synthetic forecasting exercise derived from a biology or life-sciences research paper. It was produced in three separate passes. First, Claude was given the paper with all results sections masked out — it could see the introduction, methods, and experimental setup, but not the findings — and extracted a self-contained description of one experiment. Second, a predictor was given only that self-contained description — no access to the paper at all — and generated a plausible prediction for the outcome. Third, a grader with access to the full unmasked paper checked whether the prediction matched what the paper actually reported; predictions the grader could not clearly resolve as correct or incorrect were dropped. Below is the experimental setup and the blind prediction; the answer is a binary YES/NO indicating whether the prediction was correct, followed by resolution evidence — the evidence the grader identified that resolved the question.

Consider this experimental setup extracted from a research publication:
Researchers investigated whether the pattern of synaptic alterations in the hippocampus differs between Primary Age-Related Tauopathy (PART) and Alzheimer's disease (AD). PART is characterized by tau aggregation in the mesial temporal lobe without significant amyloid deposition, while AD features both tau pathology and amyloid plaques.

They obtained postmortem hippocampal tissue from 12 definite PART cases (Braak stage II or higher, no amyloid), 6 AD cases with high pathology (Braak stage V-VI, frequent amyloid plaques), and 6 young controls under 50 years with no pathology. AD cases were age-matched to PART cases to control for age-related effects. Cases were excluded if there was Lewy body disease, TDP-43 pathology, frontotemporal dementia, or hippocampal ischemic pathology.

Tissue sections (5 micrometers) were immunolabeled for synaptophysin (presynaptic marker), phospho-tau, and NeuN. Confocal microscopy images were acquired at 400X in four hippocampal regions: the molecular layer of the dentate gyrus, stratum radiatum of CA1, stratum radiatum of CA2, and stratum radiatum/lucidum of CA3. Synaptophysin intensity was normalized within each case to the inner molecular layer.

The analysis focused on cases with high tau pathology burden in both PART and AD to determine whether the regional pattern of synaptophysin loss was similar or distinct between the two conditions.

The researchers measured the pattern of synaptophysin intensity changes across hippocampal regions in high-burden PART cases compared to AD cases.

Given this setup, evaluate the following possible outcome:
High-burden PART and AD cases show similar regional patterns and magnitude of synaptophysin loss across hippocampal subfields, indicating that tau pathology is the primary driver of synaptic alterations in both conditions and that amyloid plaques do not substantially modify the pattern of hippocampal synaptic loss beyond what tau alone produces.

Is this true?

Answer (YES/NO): NO